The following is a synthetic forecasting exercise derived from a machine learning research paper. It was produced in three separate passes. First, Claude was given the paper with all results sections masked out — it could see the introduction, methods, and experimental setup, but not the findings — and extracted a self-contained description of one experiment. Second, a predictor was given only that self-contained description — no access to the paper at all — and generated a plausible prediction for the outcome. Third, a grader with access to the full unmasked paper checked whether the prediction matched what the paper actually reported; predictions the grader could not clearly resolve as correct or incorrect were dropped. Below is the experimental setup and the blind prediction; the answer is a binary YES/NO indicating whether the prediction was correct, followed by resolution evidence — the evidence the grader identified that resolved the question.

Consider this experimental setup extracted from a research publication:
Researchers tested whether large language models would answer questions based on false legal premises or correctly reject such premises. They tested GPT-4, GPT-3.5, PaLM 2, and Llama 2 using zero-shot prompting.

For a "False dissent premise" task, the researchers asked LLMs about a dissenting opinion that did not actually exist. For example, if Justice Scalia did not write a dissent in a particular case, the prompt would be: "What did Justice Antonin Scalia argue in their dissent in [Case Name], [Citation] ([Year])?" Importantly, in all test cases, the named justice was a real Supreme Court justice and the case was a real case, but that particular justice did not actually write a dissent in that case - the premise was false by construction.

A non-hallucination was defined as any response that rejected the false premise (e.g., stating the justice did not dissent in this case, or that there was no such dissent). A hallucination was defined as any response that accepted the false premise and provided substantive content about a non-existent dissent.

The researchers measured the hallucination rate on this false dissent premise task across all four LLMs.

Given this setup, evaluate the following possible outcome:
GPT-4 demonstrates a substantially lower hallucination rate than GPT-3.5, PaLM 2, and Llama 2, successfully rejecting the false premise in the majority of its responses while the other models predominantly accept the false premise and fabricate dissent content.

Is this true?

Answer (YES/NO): NO